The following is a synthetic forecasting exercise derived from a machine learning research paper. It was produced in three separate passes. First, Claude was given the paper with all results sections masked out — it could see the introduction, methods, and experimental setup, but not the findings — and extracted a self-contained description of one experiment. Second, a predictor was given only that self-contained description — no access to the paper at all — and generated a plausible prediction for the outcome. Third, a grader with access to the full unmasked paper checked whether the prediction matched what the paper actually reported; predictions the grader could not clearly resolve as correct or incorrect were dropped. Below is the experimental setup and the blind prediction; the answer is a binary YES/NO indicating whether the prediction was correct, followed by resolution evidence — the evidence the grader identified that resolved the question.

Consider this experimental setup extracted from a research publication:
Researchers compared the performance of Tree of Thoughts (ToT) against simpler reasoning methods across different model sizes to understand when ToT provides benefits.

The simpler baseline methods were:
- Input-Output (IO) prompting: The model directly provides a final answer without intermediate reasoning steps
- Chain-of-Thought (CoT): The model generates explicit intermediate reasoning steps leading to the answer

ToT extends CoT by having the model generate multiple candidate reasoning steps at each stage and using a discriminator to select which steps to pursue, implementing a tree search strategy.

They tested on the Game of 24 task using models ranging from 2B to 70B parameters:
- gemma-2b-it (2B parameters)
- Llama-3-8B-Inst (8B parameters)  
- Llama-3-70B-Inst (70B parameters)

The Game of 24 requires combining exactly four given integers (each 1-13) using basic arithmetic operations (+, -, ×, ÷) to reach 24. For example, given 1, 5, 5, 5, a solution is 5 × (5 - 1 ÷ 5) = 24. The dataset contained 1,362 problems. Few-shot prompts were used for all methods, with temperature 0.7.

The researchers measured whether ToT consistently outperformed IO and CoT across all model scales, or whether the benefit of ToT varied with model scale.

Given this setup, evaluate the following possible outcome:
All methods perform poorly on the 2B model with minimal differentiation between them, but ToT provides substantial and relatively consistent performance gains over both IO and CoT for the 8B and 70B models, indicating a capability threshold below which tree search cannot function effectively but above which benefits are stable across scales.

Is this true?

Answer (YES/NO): NO